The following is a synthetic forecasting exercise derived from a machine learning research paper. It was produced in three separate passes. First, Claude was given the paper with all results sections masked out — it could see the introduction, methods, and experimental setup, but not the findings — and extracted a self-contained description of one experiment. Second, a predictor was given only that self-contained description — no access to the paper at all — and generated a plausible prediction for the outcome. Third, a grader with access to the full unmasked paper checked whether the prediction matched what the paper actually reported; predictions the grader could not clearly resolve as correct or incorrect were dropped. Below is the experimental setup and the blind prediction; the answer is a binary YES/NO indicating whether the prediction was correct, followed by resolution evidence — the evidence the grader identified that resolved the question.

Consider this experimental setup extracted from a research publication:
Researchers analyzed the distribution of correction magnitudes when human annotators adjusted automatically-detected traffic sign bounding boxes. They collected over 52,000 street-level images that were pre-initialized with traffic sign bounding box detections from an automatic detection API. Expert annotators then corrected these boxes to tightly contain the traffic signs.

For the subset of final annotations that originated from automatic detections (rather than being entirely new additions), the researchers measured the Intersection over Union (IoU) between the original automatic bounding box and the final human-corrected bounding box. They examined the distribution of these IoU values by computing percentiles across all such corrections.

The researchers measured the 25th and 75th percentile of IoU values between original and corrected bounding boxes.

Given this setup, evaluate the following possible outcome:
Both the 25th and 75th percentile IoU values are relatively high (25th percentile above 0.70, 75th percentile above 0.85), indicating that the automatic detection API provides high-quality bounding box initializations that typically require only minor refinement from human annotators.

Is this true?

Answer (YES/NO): NO